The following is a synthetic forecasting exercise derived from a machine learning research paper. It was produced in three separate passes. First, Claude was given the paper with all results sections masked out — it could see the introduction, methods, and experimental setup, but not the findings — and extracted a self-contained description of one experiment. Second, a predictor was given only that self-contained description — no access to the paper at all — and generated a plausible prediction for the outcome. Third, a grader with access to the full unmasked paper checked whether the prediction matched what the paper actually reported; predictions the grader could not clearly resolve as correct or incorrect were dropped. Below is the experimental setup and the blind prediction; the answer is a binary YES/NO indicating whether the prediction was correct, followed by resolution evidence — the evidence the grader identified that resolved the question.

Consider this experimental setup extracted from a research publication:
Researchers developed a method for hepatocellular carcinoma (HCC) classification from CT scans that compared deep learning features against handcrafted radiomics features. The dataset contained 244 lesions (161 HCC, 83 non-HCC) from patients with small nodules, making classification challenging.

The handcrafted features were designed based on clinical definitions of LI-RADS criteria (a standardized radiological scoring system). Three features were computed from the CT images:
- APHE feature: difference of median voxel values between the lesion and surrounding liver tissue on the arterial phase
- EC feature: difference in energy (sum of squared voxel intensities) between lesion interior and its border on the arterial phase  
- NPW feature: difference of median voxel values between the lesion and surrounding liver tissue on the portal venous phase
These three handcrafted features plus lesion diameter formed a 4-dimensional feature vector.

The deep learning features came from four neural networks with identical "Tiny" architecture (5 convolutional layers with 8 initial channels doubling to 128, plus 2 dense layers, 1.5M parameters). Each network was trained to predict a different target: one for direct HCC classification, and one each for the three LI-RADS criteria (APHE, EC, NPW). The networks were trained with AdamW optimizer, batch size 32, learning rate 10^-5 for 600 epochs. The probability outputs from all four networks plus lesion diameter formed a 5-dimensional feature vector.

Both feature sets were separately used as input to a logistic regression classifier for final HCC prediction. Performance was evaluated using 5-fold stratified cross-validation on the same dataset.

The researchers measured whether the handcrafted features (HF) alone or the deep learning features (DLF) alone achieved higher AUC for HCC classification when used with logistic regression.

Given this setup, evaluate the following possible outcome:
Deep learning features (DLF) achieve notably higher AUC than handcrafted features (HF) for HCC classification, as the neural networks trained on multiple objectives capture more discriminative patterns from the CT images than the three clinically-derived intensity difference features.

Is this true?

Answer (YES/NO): NO